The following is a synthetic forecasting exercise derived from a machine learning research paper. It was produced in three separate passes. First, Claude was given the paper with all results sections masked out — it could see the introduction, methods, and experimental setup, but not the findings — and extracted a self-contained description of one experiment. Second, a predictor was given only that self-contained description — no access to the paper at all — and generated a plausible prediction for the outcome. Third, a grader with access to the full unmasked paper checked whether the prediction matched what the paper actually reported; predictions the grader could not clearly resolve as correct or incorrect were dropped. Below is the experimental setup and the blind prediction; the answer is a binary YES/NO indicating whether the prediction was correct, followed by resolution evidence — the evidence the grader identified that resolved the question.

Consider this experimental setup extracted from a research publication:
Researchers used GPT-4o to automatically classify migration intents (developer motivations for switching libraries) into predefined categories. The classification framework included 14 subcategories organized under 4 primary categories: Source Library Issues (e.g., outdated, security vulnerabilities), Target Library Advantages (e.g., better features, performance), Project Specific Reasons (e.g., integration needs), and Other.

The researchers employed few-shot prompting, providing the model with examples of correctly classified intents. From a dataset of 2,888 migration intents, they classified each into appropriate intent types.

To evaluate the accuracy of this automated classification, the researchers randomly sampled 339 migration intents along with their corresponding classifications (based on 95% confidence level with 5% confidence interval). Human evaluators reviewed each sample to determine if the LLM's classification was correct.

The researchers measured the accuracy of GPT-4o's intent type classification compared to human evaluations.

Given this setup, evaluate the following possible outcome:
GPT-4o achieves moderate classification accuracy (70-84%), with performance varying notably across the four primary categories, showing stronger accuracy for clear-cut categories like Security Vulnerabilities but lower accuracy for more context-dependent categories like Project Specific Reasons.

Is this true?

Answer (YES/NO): NO